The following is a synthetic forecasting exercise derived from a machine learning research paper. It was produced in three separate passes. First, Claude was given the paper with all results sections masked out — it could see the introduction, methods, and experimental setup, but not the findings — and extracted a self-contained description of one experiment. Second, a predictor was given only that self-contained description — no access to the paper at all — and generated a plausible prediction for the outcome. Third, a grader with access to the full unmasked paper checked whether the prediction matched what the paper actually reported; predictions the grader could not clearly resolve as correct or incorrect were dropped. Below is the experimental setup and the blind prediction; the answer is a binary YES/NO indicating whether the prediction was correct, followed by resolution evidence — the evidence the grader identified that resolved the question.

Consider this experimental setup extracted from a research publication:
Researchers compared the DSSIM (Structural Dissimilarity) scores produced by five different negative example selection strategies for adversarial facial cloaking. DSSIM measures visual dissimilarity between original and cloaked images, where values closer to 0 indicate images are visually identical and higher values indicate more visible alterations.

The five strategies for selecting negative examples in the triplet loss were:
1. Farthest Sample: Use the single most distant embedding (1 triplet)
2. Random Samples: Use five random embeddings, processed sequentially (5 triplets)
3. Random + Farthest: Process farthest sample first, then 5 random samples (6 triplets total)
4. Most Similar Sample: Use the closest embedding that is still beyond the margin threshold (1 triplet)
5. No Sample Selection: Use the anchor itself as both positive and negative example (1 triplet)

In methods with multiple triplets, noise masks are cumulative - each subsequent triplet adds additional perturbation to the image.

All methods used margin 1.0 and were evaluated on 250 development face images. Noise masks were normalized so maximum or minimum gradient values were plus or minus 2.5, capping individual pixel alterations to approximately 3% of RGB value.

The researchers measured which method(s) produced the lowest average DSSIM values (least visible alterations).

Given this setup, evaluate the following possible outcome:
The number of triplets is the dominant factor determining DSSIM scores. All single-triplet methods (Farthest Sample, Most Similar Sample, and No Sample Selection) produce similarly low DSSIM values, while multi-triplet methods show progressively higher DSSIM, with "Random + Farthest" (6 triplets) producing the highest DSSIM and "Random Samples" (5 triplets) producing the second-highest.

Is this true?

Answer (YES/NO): NO